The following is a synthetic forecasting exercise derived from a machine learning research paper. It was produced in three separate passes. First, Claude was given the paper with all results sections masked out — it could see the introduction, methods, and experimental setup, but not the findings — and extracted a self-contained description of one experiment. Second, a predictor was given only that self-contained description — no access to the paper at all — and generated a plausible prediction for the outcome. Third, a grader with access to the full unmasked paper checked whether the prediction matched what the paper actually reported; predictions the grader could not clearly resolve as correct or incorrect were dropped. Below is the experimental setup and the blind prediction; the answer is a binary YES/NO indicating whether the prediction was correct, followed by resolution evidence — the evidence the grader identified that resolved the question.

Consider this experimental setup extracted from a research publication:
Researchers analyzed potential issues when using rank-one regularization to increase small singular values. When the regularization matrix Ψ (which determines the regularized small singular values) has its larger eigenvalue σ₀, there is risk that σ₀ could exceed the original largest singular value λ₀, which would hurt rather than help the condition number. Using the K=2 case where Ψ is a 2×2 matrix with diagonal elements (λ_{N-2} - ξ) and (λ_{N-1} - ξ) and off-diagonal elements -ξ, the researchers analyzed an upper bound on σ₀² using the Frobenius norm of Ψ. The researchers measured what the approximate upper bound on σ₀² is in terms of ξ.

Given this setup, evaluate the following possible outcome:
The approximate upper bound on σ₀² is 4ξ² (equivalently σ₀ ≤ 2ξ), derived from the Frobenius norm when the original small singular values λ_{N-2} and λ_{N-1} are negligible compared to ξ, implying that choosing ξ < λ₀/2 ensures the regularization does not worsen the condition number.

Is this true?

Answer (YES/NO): YES